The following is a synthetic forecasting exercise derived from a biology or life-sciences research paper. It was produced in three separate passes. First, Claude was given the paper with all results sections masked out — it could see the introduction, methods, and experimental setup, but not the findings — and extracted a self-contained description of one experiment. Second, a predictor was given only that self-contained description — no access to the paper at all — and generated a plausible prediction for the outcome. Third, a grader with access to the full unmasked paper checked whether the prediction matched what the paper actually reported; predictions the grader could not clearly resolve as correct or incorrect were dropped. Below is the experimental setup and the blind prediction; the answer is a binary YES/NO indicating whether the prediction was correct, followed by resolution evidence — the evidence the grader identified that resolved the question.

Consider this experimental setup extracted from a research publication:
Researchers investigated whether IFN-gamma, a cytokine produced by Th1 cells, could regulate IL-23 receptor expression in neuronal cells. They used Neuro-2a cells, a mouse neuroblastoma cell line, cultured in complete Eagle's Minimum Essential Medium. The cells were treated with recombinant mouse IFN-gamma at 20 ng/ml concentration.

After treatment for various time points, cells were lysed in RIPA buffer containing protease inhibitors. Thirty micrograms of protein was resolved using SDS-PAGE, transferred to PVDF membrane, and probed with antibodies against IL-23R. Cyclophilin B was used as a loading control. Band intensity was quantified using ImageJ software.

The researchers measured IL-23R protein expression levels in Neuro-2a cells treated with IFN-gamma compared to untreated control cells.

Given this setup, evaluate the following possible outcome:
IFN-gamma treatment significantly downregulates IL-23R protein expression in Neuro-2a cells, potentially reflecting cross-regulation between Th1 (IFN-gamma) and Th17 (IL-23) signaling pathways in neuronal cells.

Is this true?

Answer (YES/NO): NO